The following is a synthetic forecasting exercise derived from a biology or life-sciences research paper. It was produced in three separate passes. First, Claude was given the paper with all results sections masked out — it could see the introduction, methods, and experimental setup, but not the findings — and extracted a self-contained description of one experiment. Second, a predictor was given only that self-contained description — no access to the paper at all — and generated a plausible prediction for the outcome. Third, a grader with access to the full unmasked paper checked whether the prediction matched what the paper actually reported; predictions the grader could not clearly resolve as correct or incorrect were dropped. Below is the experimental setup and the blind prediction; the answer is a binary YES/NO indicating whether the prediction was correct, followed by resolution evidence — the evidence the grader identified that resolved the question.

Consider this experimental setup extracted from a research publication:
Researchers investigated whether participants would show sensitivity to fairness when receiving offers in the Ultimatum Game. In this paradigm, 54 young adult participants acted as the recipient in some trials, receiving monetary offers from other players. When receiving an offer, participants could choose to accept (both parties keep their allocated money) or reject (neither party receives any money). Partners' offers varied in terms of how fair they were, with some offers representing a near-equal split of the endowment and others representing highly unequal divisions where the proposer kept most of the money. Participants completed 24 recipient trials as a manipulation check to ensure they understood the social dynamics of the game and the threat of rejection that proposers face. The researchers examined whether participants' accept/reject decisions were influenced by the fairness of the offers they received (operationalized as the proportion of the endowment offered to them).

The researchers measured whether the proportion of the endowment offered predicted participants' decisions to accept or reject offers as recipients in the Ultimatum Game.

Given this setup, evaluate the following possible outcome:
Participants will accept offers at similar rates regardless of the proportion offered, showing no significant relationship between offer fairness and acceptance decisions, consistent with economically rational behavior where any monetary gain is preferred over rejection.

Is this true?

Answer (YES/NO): NO